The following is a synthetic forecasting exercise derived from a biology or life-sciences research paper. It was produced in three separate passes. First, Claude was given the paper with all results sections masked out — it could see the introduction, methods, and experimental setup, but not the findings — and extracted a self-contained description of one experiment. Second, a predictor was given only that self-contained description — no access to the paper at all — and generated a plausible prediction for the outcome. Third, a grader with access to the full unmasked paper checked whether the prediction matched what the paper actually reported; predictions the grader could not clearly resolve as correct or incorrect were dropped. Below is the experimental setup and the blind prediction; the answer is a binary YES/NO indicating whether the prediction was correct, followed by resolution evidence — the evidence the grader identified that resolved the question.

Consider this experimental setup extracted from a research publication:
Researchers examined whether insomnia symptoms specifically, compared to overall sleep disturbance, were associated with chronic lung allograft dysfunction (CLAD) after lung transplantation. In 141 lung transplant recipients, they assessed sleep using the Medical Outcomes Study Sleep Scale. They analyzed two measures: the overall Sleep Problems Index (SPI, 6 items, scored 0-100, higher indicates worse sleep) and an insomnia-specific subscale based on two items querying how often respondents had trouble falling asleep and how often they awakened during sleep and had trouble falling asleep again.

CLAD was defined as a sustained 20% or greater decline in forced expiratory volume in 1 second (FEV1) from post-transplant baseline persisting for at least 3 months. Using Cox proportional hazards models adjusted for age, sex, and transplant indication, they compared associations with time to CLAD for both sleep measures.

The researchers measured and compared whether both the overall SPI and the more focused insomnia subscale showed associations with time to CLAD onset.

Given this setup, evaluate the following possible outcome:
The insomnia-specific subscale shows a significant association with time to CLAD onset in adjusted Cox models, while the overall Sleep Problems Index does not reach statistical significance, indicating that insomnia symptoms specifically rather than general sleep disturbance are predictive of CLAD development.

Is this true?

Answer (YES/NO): NO